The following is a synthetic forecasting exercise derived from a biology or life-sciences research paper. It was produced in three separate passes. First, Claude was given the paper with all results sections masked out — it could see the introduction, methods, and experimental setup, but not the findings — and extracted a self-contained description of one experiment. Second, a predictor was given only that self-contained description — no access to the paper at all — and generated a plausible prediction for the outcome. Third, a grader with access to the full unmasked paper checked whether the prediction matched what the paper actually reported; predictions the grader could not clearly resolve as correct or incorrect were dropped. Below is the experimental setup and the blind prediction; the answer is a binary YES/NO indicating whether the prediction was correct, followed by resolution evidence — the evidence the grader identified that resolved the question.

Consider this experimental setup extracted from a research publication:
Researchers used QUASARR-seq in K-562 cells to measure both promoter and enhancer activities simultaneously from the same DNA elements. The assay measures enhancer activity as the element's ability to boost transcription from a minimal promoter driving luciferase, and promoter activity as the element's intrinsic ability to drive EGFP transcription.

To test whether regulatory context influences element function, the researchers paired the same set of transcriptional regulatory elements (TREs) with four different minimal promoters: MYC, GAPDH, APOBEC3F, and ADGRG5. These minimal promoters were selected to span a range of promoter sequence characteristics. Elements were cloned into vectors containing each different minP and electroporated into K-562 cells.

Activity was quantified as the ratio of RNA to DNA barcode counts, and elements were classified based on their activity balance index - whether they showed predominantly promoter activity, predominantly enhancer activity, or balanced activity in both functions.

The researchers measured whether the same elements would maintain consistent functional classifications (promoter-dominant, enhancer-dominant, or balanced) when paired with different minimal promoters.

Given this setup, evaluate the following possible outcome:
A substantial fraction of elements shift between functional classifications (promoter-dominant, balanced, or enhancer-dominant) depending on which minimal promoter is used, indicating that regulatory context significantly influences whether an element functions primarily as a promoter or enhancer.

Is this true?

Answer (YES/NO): YES